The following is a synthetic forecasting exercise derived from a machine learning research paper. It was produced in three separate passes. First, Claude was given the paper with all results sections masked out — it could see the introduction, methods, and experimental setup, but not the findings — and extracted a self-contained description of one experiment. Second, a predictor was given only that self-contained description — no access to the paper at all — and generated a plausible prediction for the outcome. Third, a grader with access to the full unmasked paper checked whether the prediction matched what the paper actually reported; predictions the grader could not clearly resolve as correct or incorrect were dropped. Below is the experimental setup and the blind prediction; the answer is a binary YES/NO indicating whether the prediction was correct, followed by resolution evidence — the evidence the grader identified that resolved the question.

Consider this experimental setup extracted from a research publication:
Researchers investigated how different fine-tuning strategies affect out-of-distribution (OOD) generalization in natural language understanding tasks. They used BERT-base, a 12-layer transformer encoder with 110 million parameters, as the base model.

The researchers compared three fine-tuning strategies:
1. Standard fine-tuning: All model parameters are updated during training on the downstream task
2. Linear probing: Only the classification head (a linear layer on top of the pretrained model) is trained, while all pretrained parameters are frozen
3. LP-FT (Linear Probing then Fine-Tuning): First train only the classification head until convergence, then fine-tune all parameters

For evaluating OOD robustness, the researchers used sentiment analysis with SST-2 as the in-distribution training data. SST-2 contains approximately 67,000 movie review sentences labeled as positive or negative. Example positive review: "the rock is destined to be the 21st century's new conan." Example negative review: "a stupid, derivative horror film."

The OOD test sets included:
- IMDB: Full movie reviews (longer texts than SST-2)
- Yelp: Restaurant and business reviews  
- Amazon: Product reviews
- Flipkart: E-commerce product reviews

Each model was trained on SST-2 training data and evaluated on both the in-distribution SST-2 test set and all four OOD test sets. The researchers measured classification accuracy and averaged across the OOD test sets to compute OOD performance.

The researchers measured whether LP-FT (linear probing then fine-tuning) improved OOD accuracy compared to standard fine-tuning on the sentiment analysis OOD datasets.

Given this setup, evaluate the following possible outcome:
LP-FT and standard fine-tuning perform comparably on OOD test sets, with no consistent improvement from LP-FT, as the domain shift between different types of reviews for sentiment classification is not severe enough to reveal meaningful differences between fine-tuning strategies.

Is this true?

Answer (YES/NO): NO